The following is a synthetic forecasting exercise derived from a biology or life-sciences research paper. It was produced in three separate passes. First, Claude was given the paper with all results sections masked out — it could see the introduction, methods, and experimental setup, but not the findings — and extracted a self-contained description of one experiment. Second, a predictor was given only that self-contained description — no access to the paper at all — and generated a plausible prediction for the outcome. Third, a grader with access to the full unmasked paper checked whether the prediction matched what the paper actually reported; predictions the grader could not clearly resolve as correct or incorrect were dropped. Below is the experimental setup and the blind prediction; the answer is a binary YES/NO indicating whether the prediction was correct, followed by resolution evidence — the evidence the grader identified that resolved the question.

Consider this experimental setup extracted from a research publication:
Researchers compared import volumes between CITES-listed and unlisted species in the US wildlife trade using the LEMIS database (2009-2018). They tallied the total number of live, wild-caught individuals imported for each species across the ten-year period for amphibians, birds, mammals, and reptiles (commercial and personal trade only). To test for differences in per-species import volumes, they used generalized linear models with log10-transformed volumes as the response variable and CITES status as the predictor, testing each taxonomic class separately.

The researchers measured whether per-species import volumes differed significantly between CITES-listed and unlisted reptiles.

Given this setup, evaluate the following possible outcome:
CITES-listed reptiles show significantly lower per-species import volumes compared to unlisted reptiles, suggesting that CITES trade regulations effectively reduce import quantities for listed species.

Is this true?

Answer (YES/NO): NO